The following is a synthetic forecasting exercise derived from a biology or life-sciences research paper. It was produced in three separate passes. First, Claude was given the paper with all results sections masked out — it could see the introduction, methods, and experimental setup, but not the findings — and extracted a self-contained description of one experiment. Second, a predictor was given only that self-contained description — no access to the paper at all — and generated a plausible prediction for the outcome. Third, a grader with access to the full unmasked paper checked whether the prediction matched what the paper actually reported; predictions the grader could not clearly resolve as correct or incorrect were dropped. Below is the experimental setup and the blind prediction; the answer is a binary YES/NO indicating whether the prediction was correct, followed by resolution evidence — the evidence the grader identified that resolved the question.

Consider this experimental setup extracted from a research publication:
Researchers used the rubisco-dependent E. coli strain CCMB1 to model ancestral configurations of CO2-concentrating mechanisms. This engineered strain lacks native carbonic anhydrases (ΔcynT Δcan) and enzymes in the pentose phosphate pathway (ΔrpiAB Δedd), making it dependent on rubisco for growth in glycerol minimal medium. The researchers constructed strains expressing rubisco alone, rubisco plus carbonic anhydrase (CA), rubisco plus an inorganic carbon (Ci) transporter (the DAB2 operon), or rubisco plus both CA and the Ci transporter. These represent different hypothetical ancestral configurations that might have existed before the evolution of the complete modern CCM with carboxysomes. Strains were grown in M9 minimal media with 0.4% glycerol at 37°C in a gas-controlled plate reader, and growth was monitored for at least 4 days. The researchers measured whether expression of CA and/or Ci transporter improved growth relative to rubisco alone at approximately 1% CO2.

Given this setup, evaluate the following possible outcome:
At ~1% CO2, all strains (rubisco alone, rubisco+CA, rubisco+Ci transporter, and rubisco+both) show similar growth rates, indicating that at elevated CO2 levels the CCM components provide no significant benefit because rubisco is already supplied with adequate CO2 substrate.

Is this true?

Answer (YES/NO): NO